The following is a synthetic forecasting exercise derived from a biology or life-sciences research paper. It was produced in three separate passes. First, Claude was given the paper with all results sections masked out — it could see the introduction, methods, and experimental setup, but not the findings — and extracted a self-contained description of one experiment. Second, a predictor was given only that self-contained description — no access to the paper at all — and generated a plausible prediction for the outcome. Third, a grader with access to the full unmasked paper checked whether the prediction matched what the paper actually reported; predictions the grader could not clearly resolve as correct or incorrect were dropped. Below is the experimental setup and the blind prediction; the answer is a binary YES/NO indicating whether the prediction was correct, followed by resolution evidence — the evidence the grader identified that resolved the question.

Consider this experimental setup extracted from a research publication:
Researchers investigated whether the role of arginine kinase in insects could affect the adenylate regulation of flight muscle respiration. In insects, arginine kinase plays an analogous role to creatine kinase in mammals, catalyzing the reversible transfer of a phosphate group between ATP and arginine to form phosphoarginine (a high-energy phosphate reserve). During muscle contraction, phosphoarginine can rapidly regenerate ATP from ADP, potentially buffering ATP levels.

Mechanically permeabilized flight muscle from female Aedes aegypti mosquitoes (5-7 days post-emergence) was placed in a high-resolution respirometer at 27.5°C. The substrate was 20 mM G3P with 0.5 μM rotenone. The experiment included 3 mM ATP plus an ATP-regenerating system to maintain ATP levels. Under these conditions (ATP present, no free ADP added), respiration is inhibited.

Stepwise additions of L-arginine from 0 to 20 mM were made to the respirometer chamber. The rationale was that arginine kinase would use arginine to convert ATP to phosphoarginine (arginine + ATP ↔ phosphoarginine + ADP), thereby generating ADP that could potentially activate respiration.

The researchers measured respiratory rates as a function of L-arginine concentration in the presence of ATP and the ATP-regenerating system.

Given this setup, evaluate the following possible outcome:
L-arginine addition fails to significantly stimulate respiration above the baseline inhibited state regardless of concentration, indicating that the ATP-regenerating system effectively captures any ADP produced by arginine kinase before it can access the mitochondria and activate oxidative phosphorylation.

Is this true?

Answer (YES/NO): NO